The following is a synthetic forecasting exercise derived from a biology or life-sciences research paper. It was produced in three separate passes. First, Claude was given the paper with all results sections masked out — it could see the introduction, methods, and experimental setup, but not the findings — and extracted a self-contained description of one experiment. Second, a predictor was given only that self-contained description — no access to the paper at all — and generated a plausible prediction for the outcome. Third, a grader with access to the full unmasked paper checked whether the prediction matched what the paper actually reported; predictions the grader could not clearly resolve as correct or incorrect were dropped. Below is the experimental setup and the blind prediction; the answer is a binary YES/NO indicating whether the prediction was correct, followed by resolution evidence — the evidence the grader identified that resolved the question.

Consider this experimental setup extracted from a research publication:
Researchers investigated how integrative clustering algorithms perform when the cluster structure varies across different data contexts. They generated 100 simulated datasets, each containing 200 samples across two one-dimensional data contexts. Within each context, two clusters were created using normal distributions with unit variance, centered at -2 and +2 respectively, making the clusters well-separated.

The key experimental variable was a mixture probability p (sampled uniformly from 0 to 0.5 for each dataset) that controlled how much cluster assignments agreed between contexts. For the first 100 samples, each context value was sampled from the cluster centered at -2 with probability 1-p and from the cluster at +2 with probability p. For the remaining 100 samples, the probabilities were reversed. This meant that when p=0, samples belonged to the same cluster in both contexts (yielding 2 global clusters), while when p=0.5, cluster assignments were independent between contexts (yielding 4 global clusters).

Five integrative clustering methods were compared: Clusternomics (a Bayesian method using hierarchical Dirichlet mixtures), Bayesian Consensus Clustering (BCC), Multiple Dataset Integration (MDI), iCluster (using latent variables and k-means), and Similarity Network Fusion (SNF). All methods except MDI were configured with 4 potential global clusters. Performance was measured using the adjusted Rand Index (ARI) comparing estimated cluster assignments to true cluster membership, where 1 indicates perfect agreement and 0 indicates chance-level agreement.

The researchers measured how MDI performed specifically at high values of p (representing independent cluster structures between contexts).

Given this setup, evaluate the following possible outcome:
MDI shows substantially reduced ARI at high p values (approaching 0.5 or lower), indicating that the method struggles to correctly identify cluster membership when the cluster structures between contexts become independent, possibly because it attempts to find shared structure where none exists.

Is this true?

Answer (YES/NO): YES